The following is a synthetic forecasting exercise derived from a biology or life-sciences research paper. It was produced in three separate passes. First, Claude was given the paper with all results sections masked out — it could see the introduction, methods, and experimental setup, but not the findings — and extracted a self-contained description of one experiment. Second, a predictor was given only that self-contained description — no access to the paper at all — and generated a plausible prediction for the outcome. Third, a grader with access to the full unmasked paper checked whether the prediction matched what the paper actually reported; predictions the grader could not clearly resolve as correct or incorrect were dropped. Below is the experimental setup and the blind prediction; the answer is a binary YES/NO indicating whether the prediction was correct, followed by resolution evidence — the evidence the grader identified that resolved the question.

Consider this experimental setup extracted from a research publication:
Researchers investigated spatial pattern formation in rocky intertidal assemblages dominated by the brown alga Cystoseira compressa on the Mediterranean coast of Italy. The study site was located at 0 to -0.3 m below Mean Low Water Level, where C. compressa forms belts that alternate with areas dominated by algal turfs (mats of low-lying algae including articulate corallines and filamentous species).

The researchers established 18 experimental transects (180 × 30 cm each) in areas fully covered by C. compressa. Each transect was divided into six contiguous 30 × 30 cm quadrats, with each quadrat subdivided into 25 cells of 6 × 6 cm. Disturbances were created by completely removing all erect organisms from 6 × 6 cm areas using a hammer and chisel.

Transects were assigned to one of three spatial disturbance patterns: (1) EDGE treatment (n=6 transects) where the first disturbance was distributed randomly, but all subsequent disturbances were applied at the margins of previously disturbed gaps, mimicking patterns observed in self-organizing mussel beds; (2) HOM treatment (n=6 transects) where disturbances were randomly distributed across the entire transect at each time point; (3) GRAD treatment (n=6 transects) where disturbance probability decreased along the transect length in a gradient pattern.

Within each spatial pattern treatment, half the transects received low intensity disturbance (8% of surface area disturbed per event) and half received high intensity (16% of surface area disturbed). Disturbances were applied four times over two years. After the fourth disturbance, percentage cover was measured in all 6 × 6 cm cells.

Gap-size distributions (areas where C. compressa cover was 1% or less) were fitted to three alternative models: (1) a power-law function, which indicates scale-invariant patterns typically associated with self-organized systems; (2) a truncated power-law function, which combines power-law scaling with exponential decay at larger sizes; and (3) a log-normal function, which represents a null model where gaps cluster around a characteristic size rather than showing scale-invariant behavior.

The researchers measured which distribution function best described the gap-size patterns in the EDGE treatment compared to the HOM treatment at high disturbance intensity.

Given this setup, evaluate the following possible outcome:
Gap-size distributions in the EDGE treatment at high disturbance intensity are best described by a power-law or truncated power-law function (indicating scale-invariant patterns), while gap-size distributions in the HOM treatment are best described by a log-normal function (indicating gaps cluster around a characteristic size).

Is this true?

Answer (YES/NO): NO